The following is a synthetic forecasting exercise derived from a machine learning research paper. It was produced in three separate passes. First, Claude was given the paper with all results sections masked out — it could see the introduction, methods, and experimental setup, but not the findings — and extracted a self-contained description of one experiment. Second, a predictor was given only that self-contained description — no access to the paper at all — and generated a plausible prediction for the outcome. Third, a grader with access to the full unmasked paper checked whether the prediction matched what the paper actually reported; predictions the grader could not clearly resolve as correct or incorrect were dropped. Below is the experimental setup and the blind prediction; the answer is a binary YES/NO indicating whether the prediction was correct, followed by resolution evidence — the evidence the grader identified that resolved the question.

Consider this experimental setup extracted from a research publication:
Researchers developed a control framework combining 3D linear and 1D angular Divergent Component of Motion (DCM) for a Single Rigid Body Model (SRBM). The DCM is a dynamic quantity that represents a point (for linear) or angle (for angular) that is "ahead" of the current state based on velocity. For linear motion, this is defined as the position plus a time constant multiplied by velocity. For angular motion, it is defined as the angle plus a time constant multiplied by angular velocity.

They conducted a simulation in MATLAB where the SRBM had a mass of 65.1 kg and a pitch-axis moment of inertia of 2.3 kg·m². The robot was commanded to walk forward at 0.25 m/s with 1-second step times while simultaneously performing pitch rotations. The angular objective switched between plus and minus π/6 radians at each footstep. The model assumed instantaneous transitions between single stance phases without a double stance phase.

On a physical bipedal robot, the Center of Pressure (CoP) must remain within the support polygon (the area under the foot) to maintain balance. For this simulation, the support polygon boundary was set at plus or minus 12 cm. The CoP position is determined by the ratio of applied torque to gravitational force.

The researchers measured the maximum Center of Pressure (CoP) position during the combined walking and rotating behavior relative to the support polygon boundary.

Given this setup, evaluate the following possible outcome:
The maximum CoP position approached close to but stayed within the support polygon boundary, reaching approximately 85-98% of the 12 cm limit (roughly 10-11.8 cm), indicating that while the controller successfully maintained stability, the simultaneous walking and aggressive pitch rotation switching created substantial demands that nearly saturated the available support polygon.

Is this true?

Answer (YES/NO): NO